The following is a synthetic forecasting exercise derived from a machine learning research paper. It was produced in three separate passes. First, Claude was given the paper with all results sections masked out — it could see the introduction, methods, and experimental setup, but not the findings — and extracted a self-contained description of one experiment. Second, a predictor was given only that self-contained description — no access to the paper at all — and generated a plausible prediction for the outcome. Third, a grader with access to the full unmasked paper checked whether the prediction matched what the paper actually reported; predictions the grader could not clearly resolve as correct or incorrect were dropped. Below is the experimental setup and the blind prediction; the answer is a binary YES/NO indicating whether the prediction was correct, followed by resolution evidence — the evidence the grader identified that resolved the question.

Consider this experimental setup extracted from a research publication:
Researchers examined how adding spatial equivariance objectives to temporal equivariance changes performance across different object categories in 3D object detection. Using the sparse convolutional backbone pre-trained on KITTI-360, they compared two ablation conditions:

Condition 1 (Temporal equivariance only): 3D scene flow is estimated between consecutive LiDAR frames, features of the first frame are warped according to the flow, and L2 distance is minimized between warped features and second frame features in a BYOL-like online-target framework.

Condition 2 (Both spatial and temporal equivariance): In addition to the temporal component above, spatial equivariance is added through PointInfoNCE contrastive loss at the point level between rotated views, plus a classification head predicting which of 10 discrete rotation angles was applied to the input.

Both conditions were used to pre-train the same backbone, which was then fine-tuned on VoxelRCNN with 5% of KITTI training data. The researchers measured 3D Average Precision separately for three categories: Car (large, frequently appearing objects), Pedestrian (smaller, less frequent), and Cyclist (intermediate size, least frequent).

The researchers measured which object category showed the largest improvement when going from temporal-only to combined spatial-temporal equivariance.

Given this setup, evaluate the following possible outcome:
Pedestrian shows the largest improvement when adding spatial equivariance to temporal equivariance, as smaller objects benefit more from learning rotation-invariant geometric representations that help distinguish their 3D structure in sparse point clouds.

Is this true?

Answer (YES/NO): NO